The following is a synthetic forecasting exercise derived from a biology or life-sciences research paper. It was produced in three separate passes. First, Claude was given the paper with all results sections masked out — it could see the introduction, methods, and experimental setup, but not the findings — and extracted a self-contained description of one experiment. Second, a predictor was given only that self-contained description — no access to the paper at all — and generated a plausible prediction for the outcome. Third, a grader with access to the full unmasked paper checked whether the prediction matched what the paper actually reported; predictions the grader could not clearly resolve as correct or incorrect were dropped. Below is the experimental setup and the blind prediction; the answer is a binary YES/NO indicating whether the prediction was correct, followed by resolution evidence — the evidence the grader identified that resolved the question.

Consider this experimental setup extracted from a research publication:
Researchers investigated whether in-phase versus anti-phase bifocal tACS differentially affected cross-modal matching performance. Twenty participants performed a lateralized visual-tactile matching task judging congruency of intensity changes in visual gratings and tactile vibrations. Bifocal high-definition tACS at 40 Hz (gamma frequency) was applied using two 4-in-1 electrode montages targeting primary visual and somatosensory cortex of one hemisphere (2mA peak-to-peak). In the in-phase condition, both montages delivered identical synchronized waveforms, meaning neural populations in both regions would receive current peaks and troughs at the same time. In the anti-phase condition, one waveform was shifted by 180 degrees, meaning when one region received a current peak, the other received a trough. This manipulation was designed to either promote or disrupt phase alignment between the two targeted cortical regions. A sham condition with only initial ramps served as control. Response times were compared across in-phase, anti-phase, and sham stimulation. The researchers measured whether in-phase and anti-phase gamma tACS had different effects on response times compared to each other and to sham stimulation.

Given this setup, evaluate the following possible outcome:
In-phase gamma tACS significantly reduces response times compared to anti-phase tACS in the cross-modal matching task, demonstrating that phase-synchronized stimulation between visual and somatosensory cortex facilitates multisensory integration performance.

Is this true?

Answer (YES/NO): NO